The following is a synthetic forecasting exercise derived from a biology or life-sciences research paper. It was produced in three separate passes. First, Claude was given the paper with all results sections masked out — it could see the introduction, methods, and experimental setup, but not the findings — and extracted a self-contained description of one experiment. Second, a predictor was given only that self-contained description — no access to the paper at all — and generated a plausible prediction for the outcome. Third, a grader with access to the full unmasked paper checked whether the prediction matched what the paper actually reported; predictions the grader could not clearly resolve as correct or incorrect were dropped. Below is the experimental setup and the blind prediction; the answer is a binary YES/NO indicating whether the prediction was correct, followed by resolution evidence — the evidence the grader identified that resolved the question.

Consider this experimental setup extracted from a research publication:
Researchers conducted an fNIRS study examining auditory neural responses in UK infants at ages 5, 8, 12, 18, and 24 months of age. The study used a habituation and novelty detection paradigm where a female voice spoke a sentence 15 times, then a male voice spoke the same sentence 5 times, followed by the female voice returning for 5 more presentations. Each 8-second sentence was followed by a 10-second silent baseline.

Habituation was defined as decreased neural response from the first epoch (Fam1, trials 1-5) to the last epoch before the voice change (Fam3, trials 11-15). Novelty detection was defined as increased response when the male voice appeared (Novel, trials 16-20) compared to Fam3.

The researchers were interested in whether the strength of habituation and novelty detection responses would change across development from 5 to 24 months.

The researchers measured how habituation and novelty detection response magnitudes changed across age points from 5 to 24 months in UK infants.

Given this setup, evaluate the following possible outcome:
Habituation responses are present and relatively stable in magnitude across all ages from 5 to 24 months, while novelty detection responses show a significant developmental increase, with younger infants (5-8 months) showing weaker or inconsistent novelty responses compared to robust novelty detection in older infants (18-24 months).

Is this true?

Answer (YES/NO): NO